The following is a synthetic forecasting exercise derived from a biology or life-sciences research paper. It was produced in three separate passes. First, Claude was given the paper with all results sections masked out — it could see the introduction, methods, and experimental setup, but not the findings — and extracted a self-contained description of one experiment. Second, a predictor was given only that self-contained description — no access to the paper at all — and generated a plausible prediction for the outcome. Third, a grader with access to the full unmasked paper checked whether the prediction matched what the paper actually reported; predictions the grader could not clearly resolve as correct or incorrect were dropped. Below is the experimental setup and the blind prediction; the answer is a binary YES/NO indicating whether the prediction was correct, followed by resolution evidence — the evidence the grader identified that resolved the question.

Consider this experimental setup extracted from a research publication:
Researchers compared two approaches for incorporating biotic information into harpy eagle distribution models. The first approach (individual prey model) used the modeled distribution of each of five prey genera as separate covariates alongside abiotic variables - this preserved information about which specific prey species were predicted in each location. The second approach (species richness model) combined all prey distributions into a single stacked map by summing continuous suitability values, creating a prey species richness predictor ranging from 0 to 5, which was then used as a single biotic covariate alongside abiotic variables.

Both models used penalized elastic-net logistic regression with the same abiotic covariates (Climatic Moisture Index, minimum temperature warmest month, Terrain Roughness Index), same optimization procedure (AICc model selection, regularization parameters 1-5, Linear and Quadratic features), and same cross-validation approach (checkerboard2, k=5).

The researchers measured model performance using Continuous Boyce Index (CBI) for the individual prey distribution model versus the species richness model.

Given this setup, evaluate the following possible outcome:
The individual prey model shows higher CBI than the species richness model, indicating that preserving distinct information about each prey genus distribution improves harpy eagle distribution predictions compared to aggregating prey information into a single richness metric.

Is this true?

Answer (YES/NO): YES